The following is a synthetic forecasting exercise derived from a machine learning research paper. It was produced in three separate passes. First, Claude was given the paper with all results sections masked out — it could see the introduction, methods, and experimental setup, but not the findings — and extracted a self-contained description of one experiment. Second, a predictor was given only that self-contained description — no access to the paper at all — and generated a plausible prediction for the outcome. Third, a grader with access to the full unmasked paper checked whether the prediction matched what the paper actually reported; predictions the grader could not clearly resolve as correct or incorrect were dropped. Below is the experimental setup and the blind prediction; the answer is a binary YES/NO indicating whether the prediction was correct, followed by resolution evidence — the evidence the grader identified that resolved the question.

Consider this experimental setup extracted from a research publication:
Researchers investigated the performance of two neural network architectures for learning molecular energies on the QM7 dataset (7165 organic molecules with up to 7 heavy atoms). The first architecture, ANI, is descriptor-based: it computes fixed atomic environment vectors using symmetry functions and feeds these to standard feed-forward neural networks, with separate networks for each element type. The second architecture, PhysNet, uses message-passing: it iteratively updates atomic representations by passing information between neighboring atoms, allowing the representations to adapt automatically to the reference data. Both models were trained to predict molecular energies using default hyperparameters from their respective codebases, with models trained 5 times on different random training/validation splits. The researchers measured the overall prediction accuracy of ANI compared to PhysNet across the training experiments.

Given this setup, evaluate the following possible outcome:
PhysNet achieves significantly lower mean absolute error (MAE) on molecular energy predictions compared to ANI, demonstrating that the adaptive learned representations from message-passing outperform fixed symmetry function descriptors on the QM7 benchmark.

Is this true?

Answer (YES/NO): NO